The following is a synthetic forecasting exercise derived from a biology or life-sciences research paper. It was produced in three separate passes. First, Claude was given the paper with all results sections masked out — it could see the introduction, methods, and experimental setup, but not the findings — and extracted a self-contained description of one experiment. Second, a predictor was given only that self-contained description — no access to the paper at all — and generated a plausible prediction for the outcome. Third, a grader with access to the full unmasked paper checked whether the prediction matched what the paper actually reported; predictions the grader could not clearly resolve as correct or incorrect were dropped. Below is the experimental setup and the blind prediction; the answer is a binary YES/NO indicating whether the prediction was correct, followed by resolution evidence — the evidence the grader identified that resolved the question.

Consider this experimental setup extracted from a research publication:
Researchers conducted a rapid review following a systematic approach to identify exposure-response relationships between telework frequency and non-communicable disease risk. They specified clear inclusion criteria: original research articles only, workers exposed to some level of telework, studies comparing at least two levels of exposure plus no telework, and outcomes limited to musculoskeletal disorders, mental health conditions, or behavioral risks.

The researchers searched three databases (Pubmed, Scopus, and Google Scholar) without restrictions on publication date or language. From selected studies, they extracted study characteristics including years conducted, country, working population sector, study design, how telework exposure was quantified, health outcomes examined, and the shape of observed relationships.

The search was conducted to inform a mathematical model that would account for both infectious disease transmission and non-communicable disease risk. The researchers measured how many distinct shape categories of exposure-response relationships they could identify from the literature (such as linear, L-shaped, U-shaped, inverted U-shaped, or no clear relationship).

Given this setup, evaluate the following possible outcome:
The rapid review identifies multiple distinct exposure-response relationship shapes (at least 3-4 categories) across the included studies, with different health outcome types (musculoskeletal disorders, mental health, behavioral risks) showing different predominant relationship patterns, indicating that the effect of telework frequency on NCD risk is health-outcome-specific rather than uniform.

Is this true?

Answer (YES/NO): YES